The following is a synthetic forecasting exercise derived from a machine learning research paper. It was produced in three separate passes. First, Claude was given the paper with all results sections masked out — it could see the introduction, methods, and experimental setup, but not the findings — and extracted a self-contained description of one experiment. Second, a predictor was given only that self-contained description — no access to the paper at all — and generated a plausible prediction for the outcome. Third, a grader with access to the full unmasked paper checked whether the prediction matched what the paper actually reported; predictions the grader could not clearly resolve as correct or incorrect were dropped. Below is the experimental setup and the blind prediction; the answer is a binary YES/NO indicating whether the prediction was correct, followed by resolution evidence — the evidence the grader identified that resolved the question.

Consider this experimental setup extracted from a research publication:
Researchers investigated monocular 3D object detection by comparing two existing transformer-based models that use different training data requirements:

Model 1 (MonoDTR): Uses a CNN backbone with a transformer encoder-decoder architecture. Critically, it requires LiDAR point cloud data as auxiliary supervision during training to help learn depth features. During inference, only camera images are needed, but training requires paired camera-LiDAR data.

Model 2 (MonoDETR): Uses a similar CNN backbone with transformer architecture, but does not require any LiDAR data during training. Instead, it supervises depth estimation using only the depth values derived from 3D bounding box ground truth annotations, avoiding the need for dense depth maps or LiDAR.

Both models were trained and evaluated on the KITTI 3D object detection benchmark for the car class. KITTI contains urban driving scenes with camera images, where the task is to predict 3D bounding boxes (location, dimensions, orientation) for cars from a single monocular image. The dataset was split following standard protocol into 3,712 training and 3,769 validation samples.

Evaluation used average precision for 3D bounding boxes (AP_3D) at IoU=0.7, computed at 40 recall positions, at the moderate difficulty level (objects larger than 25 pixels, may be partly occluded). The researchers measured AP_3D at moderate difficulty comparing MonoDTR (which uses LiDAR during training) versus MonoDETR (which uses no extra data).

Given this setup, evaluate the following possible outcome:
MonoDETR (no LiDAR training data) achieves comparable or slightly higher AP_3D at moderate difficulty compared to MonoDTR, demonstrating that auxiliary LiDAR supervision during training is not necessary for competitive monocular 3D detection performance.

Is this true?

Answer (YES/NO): NO